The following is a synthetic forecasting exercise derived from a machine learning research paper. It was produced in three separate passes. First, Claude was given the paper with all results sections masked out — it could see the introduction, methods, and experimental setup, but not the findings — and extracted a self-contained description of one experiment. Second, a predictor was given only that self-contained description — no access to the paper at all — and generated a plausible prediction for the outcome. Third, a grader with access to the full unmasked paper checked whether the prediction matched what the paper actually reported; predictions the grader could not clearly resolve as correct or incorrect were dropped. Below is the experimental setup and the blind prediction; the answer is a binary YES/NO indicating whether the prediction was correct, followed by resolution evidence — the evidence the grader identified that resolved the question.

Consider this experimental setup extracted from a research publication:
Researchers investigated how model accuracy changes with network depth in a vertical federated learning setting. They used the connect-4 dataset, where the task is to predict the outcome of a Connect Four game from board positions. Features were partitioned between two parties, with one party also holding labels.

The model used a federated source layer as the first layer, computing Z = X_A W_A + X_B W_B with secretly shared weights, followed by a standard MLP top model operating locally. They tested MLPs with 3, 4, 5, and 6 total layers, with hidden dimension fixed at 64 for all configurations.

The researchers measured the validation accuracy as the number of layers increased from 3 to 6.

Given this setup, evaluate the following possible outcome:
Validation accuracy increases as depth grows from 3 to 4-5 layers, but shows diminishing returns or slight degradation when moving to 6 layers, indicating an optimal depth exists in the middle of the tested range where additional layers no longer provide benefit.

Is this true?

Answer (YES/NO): YES